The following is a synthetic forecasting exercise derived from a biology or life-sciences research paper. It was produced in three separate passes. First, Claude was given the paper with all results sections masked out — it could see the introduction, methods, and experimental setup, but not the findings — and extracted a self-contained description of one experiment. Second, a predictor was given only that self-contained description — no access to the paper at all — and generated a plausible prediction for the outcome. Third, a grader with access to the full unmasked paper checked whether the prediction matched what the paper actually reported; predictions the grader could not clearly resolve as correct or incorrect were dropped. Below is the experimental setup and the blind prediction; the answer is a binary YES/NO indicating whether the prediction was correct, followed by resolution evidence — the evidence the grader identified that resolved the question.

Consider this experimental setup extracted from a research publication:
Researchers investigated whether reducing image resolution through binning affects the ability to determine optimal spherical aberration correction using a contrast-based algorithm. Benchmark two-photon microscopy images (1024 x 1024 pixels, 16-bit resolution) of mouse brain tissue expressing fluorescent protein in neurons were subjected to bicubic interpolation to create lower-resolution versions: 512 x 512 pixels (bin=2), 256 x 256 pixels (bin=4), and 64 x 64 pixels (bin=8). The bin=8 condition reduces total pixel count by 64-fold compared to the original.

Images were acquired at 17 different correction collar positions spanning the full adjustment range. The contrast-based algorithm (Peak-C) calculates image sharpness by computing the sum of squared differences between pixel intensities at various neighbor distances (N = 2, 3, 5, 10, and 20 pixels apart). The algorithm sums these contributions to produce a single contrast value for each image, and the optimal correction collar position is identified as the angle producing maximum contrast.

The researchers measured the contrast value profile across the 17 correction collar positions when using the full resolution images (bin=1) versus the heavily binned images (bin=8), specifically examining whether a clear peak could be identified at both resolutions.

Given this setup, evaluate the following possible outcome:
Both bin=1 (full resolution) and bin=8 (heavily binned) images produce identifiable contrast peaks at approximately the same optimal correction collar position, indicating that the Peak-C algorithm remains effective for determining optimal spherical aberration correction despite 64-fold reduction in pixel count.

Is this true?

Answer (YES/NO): YES